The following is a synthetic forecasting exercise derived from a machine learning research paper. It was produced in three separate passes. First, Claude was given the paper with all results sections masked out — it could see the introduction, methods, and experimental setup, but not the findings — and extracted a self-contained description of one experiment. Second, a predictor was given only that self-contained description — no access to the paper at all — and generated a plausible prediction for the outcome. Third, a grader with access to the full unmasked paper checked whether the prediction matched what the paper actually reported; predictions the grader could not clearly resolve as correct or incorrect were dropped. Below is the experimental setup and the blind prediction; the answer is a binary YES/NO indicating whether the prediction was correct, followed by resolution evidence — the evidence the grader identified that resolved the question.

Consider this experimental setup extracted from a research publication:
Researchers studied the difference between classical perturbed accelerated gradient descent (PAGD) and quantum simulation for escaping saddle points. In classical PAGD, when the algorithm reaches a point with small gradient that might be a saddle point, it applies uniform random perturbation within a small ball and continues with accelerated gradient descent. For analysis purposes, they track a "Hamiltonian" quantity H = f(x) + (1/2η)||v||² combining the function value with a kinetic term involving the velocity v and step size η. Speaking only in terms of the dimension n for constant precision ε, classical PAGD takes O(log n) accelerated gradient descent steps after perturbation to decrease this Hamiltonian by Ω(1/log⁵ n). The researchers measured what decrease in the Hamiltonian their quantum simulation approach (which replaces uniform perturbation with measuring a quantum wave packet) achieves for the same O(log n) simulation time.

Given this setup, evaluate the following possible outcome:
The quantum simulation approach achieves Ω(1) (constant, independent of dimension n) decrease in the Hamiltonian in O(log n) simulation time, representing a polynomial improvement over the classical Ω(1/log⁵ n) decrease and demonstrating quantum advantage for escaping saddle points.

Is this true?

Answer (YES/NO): YES